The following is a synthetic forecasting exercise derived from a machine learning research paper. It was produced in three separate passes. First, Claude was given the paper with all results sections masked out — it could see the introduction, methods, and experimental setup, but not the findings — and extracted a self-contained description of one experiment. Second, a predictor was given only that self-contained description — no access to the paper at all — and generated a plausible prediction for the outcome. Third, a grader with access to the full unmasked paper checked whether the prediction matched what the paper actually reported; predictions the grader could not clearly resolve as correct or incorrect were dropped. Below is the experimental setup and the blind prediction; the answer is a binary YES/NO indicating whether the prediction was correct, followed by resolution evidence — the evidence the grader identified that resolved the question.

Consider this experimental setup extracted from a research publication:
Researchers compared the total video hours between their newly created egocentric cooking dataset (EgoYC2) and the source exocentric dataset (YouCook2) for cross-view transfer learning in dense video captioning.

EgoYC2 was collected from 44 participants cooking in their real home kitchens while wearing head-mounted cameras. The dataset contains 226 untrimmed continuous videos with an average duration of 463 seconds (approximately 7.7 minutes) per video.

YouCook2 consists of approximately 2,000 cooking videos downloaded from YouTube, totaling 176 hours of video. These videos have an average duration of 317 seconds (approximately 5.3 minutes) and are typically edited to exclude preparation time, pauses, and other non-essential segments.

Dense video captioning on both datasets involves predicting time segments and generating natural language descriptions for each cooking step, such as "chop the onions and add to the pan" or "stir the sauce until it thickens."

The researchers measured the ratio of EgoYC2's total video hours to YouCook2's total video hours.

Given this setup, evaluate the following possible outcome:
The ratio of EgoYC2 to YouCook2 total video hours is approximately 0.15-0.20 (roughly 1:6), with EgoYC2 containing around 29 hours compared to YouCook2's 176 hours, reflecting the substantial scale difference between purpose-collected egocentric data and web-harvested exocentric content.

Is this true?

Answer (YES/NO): NO